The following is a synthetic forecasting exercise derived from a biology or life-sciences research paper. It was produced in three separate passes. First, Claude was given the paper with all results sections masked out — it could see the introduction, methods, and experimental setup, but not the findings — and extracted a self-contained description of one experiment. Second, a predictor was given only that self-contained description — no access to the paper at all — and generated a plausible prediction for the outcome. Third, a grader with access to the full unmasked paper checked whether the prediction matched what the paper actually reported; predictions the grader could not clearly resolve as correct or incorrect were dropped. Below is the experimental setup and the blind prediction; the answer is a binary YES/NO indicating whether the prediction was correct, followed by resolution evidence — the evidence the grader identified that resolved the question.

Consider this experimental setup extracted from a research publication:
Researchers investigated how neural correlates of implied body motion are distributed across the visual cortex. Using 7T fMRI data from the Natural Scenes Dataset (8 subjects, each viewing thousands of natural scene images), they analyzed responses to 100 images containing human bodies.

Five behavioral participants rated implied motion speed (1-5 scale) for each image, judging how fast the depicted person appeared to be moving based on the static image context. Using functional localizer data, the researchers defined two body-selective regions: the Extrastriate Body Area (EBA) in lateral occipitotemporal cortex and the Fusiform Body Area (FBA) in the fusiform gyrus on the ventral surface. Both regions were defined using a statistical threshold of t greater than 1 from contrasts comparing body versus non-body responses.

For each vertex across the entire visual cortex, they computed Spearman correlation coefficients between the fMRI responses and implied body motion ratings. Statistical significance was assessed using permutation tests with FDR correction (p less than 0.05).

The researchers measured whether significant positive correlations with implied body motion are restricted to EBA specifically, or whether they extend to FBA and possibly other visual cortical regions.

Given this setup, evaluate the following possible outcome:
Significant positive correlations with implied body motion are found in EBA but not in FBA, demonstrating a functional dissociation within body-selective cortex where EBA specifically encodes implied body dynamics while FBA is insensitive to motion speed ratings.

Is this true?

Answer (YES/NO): NO